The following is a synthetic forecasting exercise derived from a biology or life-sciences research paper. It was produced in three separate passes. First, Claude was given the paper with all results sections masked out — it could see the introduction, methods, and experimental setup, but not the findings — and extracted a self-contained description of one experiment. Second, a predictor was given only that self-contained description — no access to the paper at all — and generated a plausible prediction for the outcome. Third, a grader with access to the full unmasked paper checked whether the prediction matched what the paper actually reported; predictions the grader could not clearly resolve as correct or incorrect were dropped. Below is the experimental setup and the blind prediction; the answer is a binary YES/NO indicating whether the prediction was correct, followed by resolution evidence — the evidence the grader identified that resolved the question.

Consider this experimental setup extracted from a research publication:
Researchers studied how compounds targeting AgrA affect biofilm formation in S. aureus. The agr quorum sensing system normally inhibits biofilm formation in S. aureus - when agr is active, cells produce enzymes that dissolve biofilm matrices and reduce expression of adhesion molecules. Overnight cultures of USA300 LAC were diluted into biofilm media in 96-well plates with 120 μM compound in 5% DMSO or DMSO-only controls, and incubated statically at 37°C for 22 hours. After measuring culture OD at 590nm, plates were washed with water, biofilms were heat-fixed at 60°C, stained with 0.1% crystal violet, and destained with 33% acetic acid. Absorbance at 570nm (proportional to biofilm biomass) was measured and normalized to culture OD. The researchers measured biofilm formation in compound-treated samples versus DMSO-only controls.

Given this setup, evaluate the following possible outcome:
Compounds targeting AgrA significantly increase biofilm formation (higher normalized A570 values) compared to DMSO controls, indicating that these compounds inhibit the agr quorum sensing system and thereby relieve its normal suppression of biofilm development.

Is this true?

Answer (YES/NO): YES